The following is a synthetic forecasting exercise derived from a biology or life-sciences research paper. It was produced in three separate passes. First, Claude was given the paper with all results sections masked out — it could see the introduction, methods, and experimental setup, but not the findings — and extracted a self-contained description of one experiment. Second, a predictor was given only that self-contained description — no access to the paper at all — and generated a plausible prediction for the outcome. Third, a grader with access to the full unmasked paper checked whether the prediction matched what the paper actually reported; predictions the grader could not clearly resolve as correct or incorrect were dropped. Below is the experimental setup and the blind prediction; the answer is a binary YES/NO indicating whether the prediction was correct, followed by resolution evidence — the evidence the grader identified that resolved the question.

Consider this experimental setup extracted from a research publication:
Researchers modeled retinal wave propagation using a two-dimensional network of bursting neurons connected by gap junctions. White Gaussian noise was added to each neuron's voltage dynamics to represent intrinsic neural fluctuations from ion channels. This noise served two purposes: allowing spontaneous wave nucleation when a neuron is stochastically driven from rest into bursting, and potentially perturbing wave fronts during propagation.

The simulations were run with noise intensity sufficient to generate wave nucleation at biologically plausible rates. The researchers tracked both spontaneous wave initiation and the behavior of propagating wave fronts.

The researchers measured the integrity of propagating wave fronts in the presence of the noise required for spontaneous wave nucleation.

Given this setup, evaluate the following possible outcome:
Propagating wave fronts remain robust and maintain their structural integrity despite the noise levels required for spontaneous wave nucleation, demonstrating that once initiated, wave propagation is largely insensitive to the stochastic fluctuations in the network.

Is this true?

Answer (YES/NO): YES